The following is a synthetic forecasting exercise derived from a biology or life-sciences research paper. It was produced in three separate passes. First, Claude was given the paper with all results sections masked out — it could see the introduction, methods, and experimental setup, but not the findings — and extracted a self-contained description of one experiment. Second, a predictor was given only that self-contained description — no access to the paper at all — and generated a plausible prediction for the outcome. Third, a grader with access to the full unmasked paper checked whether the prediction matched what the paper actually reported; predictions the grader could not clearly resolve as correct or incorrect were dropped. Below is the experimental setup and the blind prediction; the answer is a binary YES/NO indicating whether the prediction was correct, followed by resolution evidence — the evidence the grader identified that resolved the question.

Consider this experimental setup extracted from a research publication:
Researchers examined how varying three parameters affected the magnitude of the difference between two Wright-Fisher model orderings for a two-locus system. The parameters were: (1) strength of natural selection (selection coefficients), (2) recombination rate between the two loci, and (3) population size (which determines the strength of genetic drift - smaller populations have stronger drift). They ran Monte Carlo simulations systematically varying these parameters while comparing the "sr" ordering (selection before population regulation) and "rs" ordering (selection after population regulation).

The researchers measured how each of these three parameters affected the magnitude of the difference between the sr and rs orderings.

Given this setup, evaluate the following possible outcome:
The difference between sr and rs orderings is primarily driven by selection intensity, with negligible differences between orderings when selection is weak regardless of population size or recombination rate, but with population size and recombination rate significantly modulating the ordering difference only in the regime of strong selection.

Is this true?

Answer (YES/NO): NO